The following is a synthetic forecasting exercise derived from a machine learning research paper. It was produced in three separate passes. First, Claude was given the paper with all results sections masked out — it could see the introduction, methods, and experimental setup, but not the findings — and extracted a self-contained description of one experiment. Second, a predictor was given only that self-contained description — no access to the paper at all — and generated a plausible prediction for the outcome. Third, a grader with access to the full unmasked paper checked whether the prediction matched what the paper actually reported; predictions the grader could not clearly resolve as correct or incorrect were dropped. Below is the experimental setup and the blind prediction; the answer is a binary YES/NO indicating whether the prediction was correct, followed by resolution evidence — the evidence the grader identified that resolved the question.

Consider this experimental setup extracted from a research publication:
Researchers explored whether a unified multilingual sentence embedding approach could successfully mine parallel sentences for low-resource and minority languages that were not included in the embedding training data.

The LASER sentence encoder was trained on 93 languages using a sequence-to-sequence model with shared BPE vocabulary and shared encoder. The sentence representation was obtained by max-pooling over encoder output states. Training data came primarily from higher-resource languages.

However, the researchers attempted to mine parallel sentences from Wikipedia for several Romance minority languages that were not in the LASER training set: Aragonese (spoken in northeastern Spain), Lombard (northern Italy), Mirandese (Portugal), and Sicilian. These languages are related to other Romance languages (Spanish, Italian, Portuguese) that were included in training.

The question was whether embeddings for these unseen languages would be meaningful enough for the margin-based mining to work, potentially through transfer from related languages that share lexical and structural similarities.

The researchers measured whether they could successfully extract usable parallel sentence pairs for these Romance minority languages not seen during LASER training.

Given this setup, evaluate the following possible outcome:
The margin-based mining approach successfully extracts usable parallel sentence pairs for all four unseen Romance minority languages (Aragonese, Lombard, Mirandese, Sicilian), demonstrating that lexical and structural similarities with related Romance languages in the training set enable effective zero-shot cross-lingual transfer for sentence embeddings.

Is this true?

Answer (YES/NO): YES